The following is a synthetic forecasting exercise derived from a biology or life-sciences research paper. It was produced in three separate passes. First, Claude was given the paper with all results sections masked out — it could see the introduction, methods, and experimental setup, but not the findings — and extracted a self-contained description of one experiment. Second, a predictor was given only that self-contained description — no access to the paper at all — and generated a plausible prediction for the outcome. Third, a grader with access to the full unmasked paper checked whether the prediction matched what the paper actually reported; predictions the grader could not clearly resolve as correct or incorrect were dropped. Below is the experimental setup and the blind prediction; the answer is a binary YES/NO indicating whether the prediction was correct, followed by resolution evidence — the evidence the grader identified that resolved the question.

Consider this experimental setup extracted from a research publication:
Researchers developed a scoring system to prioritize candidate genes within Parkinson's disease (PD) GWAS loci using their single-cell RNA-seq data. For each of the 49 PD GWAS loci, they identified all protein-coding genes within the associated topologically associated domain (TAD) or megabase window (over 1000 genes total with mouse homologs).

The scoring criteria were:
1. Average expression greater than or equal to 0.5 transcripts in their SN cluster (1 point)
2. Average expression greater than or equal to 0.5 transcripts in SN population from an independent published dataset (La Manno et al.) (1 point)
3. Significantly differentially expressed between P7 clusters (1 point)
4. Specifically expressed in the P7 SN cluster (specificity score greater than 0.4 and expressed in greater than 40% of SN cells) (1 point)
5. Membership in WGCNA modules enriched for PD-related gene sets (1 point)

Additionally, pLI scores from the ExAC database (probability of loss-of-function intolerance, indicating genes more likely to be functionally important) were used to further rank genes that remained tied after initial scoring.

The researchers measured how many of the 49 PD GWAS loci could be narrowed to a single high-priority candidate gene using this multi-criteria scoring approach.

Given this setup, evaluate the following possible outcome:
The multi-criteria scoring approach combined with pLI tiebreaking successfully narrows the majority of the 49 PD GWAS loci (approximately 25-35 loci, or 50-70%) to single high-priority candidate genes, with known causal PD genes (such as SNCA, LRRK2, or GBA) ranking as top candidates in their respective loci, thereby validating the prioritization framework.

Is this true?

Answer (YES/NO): NO